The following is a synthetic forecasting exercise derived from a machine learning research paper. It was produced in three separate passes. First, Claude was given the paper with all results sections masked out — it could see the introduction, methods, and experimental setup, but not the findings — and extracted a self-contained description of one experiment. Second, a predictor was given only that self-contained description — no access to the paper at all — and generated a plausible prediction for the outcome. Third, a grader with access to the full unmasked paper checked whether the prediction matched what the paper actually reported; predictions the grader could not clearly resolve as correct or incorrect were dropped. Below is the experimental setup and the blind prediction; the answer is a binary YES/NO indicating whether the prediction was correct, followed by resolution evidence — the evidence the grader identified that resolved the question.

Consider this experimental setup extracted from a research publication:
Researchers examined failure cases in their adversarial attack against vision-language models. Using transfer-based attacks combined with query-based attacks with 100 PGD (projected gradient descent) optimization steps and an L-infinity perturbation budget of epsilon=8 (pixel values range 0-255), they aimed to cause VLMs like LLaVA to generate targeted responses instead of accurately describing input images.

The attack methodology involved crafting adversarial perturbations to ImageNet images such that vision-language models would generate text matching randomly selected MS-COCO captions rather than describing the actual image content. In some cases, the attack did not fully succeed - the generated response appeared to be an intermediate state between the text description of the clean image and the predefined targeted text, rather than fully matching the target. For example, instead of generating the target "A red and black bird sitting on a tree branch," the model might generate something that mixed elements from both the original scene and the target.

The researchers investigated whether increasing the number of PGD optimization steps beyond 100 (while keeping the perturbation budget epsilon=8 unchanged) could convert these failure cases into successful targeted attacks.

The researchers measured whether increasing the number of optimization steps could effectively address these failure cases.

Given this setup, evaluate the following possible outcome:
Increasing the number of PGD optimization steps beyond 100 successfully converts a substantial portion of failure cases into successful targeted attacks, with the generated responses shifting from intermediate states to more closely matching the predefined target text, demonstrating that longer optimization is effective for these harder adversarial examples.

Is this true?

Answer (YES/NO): YES